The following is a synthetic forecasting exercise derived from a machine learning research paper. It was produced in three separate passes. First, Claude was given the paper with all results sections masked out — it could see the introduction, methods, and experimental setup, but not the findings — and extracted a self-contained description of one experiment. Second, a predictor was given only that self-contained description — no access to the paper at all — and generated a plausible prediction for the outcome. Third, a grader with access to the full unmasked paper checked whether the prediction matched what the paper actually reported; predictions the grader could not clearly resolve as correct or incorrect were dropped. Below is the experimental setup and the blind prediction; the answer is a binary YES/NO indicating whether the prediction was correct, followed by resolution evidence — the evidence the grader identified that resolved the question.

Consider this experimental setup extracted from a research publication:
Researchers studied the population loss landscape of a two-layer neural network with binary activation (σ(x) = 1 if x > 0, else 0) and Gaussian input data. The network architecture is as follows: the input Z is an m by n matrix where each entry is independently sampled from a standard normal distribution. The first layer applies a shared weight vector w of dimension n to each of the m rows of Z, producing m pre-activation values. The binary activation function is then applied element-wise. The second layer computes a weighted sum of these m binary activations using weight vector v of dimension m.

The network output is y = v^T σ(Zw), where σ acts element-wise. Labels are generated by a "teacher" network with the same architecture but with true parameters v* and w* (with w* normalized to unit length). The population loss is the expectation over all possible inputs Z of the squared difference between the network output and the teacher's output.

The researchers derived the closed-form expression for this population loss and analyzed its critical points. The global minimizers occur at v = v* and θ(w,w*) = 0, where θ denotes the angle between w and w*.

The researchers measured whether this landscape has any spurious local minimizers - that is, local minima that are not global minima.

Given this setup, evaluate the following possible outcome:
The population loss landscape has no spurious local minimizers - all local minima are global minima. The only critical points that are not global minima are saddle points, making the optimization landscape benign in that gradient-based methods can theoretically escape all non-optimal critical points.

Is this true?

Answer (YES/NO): NO